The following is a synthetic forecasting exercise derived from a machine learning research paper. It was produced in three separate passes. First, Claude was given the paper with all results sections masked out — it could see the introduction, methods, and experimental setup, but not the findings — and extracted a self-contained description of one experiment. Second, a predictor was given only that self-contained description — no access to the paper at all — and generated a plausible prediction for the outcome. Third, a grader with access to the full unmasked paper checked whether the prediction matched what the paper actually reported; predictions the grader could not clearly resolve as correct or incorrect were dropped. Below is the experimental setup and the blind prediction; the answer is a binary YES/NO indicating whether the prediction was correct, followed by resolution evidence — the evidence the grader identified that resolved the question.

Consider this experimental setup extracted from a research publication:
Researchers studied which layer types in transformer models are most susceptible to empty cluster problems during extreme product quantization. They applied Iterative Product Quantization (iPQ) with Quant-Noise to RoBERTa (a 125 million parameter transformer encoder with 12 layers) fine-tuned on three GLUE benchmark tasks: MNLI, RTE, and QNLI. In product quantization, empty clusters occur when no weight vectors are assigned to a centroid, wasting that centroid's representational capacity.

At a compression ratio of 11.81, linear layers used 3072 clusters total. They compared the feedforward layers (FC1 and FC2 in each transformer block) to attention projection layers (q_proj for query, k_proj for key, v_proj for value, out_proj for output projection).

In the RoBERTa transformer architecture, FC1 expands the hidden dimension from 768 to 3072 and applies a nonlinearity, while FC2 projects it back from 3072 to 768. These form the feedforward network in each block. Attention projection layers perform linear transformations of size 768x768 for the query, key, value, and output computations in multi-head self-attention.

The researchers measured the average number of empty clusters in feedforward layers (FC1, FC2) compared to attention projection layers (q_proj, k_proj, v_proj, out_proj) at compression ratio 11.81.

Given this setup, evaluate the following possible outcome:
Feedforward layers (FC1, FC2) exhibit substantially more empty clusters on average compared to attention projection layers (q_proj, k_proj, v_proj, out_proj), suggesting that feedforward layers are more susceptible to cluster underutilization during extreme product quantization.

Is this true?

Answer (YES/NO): NO